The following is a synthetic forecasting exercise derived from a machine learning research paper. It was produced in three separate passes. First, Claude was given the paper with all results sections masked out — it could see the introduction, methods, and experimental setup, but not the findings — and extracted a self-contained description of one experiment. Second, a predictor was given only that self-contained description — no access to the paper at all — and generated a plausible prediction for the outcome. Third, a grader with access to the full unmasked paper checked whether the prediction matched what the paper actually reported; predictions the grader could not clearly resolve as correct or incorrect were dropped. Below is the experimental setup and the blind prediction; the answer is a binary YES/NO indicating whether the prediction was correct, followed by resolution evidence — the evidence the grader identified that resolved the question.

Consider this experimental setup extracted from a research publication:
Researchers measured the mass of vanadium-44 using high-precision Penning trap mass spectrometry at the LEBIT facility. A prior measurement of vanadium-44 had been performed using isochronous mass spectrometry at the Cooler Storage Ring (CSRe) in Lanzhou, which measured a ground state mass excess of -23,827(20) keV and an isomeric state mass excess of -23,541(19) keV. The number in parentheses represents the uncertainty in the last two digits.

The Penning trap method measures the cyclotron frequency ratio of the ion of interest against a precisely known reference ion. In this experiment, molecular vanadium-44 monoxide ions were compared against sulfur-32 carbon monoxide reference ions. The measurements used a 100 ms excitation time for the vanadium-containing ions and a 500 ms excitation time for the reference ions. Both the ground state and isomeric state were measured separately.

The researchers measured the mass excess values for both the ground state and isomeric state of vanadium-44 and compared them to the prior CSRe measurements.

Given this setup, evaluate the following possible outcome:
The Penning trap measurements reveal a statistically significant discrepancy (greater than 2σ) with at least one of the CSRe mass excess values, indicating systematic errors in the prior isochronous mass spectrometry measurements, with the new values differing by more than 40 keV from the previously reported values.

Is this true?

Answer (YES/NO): NO